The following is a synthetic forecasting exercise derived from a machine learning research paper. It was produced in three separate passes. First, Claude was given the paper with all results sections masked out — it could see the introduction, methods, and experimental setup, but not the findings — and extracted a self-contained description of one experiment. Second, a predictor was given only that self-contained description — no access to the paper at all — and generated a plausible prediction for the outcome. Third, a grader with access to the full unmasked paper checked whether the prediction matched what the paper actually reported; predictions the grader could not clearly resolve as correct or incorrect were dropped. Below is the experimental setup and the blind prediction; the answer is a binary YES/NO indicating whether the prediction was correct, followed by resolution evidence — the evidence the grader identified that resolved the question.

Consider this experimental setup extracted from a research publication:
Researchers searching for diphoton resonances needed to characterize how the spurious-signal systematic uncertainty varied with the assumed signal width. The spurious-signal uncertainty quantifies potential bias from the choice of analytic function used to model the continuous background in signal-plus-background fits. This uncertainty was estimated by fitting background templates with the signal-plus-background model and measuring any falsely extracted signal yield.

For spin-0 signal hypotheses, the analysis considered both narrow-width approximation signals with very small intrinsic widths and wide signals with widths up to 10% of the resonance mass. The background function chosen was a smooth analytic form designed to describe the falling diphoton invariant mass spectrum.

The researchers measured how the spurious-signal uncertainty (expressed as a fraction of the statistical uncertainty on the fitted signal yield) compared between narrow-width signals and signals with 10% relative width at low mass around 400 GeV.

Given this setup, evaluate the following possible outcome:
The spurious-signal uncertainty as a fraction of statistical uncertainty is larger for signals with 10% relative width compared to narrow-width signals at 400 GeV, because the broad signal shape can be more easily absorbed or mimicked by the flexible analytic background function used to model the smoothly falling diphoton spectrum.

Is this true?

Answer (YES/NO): YES